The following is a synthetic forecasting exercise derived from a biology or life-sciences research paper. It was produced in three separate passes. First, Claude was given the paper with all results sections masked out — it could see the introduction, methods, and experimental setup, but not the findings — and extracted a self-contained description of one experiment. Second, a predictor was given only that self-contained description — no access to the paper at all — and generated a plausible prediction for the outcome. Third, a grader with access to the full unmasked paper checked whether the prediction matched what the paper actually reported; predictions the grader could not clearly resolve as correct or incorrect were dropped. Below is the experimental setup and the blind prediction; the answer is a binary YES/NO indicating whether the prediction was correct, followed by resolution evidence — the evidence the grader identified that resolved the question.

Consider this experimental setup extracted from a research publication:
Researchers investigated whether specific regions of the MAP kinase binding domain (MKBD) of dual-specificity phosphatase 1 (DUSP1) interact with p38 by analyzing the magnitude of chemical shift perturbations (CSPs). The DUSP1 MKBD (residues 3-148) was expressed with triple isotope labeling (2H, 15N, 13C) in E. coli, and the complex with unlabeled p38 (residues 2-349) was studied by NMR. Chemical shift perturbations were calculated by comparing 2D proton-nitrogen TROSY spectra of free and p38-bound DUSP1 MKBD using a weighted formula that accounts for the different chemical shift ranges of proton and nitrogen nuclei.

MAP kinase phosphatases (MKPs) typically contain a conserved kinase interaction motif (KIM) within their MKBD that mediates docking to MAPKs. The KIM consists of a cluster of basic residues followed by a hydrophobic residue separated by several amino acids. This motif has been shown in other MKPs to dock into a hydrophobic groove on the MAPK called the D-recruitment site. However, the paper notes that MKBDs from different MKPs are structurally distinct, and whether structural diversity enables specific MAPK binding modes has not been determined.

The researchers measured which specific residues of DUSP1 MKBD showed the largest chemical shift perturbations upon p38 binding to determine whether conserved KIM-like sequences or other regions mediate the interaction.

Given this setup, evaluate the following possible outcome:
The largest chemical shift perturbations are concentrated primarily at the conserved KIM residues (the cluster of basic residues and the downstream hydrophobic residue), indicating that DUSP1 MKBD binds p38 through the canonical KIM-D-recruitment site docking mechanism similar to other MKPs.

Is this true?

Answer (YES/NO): YES